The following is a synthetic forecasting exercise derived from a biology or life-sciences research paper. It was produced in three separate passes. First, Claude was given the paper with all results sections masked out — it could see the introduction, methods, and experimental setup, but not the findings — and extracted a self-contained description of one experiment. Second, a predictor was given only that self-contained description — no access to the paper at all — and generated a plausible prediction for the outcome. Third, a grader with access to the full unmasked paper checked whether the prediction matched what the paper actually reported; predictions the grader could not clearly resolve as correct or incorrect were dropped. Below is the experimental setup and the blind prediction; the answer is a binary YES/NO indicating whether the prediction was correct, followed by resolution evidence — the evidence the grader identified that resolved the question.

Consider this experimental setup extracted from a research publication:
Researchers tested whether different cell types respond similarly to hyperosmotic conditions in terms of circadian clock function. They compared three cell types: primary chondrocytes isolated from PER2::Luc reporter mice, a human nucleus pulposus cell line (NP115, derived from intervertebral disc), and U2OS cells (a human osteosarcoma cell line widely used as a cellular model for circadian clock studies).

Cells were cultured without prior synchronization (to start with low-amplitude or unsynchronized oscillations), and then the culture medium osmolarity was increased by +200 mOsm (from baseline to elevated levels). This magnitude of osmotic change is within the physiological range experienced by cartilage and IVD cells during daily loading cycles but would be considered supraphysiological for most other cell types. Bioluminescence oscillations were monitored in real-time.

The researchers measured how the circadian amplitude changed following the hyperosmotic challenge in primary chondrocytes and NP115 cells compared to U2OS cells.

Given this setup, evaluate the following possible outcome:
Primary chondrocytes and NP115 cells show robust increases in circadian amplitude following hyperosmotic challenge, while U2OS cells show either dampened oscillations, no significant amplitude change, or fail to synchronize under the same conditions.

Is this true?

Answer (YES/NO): YES